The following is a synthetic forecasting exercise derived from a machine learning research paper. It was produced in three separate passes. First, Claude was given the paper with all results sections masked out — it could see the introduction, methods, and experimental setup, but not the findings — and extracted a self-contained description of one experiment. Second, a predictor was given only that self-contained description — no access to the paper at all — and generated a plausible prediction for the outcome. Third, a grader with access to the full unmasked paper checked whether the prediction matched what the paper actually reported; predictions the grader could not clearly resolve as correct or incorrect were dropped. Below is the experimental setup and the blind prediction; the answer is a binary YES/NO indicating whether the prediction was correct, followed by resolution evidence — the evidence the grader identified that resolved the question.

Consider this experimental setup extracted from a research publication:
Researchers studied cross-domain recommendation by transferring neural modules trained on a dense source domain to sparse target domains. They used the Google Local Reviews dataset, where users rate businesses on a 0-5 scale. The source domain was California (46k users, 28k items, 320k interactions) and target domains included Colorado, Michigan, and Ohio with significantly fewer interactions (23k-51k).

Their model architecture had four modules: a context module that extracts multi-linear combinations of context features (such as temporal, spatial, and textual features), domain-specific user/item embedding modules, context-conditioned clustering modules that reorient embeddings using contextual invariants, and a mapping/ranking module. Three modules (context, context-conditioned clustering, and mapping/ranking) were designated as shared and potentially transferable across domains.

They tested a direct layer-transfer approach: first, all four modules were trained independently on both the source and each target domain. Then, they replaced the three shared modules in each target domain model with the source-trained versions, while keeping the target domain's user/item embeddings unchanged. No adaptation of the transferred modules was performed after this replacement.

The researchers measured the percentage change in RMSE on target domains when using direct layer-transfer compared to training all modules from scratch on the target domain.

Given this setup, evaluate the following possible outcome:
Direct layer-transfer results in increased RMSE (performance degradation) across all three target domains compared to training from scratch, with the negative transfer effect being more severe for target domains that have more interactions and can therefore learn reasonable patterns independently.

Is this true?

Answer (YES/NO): NO